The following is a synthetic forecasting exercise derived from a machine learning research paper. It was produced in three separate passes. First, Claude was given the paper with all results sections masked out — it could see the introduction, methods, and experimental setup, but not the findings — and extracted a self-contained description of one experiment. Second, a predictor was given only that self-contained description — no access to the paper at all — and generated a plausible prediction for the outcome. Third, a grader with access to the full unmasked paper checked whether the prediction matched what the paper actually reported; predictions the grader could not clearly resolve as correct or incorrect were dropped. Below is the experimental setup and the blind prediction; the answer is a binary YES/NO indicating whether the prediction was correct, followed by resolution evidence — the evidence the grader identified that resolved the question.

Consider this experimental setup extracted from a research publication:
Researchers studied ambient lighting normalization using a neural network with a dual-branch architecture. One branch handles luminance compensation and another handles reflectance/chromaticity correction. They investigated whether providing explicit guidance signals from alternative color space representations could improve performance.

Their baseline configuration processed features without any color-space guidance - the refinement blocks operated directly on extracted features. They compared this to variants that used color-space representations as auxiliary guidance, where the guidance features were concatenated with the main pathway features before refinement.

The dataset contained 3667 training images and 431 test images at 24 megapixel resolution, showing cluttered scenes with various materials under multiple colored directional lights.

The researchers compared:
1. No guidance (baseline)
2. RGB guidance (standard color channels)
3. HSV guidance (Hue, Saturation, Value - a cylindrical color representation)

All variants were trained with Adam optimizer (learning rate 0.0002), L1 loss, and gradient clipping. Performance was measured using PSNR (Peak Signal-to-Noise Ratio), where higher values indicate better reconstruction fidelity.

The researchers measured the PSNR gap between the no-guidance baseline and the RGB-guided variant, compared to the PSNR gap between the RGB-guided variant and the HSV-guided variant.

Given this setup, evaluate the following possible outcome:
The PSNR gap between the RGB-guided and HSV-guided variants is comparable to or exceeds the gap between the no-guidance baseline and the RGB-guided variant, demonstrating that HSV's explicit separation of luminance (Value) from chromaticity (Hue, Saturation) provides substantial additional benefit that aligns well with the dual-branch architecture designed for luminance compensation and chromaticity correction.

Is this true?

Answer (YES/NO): YES